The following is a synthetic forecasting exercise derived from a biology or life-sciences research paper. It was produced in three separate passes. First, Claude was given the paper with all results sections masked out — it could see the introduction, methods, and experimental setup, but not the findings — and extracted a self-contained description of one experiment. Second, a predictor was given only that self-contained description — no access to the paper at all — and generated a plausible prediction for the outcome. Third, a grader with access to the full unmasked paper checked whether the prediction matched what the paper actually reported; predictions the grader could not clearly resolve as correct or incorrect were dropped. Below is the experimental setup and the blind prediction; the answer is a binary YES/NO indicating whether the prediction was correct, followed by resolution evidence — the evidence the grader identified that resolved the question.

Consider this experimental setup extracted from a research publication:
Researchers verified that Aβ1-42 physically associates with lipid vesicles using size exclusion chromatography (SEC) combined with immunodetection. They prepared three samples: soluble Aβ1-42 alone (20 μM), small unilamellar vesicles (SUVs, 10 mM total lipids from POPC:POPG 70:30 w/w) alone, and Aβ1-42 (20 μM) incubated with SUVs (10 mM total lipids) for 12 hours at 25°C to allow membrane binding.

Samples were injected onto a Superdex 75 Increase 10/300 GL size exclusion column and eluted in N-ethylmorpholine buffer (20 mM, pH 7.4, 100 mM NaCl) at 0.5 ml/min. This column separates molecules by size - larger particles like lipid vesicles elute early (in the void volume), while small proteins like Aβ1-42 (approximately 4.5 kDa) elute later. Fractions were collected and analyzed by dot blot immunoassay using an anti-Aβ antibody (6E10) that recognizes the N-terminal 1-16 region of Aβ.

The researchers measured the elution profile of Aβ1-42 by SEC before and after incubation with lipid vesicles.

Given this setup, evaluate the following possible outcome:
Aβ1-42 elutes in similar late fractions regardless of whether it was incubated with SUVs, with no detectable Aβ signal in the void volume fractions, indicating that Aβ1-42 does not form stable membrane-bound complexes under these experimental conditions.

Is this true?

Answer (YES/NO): NO